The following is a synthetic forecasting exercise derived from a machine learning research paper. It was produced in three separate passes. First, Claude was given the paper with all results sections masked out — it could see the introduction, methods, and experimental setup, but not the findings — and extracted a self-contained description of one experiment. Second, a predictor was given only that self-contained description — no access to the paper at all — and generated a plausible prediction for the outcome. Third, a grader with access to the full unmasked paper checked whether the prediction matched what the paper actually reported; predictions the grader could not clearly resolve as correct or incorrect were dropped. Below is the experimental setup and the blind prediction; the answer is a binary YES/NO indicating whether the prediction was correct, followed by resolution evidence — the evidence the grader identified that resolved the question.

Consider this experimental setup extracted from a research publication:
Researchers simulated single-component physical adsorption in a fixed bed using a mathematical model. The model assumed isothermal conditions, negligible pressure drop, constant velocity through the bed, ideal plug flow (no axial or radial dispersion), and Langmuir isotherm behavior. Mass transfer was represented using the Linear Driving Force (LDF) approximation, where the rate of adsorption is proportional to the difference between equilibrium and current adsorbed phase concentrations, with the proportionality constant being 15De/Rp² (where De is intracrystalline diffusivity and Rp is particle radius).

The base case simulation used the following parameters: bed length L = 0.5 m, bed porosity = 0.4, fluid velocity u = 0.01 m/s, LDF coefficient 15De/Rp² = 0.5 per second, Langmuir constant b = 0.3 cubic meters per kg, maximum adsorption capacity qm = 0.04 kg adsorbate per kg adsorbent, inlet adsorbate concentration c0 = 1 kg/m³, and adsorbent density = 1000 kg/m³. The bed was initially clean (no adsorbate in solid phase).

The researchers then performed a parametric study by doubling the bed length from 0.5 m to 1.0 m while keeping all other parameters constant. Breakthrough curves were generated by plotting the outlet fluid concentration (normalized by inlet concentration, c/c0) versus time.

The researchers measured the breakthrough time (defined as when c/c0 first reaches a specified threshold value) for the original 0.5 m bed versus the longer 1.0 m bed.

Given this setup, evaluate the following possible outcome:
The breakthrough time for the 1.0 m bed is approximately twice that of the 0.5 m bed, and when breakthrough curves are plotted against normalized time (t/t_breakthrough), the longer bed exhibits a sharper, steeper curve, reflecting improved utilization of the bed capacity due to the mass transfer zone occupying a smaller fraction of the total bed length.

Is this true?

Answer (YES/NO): NO